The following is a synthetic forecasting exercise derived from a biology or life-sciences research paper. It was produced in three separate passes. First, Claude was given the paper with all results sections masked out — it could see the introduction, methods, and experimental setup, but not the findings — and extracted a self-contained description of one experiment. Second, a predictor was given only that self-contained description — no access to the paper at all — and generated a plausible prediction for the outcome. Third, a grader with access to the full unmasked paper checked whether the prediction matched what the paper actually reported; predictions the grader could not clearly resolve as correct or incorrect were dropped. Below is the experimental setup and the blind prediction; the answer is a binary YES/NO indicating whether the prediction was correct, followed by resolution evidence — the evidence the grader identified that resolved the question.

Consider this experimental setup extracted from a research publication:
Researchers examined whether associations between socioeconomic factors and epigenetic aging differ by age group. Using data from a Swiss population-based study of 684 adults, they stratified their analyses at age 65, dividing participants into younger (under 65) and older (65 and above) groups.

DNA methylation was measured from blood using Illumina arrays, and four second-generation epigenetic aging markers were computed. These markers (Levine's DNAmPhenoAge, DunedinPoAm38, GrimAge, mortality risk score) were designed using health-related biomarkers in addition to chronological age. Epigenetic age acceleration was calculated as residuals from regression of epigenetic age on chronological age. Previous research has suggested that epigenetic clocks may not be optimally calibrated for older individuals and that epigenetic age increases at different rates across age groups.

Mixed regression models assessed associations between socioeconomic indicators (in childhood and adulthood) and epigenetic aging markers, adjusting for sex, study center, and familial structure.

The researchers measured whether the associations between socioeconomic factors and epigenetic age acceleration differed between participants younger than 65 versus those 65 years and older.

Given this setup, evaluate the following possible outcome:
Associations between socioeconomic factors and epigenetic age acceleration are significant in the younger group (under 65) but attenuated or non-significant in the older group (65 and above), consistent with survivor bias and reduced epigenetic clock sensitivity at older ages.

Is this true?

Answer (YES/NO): YES